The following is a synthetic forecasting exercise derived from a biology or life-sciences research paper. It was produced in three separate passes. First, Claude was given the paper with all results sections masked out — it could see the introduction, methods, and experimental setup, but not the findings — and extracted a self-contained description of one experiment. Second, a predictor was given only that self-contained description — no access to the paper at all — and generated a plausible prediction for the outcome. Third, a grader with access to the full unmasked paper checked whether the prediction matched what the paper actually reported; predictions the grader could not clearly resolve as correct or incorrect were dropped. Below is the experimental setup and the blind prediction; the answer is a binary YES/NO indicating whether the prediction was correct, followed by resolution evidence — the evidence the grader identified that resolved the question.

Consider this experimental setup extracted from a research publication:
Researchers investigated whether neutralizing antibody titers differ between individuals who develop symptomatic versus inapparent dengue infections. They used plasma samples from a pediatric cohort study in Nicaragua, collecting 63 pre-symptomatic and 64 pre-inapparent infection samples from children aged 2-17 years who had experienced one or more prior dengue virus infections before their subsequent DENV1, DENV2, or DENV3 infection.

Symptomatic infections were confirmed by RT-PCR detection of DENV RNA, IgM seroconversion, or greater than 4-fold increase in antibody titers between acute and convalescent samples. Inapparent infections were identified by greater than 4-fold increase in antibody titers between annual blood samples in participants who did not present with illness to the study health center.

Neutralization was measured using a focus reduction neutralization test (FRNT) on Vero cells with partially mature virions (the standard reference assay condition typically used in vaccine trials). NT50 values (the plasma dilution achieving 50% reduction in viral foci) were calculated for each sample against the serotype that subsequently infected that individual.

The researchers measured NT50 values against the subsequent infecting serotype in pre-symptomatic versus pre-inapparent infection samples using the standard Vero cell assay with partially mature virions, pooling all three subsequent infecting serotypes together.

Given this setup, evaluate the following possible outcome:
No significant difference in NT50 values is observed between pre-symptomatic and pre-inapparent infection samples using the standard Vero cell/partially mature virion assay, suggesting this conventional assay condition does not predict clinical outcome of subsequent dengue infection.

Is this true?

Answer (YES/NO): NO